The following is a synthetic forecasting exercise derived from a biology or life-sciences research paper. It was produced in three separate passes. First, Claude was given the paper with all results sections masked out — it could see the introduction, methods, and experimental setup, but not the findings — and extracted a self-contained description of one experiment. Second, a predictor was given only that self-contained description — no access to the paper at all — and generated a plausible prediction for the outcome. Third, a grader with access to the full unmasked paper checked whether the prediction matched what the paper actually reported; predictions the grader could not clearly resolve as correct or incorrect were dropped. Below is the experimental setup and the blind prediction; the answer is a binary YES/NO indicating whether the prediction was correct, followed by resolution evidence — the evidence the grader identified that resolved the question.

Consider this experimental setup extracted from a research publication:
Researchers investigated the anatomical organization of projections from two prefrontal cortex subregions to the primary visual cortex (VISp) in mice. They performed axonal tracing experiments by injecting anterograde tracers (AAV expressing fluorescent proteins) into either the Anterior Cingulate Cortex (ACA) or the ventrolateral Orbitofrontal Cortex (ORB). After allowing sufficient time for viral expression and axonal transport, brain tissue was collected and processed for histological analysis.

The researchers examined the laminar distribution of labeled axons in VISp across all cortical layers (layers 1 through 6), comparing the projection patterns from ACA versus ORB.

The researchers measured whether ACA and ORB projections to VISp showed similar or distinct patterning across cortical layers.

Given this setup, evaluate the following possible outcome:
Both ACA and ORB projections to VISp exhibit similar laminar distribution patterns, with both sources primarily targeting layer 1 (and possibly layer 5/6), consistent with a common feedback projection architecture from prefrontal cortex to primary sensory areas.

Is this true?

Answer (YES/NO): NO